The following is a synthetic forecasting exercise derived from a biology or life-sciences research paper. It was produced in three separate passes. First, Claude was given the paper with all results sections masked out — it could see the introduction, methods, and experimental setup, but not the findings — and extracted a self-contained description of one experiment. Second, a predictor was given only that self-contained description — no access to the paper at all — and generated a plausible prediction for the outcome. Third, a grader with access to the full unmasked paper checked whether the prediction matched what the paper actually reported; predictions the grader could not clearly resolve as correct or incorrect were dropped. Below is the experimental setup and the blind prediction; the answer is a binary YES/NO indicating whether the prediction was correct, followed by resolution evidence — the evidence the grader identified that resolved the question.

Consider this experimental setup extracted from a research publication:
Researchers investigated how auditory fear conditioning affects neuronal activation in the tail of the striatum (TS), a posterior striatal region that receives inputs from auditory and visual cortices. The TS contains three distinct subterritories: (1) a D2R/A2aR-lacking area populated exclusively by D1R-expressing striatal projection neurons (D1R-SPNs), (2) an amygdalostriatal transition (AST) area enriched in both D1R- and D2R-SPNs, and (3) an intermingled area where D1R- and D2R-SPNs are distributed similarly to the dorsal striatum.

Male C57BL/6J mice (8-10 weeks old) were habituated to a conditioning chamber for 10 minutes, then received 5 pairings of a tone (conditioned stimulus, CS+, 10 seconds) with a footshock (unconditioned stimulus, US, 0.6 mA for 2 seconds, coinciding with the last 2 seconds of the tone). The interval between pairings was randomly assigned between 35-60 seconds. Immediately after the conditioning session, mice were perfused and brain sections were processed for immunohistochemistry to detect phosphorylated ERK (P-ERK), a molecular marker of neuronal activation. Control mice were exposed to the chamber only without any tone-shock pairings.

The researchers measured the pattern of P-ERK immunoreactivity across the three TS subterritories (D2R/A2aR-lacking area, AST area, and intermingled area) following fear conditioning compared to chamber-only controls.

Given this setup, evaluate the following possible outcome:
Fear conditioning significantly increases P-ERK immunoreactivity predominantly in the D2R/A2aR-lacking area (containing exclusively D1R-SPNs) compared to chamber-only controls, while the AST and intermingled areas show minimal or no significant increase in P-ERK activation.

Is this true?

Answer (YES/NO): NO